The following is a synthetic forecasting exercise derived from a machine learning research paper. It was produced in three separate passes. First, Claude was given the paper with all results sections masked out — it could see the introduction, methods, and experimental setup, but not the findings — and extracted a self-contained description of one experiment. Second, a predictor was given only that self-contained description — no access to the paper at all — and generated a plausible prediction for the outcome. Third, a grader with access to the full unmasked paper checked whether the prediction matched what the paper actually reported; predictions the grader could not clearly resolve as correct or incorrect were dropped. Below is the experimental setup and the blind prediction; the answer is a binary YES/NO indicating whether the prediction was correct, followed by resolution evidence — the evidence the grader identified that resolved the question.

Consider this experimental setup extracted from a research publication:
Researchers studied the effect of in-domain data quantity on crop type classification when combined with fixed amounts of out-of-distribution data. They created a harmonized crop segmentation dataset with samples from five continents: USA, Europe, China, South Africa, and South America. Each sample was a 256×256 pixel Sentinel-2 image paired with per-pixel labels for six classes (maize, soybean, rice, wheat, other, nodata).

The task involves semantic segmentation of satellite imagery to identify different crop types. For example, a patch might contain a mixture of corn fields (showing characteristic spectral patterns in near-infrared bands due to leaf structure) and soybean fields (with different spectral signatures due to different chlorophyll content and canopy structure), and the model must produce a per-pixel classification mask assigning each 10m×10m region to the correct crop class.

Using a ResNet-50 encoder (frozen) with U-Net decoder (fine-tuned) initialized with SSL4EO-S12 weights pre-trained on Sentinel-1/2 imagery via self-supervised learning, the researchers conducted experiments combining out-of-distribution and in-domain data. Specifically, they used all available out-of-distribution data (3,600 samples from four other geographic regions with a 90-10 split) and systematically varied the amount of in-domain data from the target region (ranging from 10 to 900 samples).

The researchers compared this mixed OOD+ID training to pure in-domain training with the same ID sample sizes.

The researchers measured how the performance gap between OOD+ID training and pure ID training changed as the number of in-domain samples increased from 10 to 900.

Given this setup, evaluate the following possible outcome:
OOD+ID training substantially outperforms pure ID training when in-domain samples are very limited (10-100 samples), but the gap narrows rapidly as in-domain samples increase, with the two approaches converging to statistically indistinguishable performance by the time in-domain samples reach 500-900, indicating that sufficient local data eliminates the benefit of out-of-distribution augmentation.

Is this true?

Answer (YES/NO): NO